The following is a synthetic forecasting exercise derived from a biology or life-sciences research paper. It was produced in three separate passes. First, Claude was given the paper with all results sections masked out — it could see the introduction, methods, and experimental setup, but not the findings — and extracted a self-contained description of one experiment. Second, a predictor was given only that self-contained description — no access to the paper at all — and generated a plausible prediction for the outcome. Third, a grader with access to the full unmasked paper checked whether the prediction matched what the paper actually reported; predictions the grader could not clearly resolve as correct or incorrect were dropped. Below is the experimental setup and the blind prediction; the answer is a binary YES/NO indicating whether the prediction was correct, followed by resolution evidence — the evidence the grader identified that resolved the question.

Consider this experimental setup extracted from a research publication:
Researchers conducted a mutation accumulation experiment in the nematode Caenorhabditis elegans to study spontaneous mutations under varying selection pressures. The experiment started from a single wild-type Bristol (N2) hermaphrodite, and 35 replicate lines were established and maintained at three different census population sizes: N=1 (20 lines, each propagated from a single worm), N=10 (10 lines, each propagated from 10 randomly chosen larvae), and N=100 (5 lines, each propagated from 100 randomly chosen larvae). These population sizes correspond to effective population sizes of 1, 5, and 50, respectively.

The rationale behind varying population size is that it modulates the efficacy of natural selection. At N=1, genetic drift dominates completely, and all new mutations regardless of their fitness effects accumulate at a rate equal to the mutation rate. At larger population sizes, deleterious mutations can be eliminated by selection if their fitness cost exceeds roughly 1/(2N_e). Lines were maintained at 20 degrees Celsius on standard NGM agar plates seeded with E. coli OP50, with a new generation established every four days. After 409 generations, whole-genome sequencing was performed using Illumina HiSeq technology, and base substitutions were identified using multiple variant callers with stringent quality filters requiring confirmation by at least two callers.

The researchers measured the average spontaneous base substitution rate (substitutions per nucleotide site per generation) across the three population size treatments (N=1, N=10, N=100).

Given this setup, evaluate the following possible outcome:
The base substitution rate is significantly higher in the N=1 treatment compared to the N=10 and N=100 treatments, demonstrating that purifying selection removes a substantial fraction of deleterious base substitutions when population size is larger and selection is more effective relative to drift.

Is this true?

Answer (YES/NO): NO